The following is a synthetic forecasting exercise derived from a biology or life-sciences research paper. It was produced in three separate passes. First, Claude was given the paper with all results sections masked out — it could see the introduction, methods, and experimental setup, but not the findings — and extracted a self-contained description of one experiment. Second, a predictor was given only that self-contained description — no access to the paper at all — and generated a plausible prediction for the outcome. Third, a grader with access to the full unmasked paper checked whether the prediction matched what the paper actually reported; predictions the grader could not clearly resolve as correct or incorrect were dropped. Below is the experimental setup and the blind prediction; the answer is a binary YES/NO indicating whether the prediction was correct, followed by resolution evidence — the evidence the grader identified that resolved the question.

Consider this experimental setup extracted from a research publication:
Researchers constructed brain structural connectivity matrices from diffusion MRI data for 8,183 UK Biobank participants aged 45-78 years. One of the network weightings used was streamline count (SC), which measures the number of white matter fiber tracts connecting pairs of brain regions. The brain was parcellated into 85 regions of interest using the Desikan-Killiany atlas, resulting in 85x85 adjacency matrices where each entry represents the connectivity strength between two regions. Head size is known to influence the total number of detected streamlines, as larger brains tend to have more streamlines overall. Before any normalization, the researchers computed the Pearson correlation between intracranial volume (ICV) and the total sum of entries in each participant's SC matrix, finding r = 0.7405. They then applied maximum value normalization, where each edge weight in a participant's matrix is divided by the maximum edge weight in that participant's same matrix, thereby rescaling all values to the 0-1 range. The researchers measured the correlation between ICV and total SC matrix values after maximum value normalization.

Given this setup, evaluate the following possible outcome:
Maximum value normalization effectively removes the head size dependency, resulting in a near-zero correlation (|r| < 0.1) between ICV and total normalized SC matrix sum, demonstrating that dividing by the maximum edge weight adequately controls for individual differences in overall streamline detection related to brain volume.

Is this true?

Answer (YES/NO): YES